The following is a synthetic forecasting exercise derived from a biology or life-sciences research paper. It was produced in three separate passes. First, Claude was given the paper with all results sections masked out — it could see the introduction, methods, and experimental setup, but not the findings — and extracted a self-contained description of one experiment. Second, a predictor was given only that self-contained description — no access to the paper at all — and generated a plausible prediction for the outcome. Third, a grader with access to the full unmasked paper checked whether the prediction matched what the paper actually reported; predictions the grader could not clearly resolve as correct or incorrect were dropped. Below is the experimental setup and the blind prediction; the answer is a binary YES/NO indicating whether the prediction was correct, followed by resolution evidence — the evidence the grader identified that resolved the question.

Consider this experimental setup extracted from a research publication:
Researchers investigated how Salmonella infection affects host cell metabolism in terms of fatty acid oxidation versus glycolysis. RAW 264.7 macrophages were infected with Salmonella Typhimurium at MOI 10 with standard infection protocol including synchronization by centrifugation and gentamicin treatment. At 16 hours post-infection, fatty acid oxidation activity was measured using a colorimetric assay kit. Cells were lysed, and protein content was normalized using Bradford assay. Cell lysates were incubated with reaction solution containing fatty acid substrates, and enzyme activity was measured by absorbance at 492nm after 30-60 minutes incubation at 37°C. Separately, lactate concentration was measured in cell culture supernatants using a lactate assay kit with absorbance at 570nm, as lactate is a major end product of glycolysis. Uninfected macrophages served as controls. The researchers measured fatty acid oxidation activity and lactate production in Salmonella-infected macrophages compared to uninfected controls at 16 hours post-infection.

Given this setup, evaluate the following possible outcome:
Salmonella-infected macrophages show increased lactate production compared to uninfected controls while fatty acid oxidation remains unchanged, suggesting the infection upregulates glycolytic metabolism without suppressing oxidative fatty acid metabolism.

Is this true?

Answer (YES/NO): NO